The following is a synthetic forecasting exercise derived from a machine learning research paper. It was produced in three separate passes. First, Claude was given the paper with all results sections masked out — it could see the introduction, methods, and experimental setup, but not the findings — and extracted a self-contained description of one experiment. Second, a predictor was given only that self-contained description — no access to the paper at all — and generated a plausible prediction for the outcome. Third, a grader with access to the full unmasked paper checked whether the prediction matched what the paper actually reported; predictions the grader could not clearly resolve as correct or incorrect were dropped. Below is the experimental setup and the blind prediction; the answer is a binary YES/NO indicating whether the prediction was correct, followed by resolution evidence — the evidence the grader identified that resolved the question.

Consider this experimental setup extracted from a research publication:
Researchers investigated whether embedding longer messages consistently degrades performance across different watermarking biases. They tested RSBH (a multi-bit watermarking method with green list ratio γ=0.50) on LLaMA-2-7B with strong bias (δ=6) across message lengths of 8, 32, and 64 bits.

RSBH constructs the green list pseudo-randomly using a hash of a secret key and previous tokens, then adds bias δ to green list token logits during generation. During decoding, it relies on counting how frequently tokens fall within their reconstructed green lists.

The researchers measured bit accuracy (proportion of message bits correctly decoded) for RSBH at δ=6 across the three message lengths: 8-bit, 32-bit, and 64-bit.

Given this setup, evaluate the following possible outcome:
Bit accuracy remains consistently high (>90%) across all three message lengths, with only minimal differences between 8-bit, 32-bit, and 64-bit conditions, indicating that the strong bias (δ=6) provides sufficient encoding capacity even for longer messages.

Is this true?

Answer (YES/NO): YES